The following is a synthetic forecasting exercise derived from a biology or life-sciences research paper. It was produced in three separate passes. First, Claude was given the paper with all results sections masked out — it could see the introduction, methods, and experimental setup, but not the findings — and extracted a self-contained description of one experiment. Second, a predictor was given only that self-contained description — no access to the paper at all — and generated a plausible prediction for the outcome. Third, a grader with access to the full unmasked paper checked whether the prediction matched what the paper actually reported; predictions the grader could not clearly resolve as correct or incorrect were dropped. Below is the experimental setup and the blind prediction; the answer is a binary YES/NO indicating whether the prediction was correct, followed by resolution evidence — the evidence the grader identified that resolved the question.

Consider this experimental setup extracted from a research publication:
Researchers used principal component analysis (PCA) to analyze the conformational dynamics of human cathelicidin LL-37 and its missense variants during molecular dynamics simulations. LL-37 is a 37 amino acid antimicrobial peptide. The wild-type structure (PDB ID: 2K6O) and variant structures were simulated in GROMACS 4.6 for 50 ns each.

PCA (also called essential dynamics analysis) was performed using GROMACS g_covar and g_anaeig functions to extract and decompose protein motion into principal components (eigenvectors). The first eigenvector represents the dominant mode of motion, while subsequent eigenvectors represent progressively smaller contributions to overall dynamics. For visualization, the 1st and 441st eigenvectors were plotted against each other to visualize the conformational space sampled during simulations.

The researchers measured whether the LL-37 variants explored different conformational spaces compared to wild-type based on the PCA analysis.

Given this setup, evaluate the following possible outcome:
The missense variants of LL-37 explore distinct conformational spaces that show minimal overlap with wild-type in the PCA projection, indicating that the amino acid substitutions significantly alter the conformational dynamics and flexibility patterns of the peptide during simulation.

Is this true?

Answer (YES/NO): NO